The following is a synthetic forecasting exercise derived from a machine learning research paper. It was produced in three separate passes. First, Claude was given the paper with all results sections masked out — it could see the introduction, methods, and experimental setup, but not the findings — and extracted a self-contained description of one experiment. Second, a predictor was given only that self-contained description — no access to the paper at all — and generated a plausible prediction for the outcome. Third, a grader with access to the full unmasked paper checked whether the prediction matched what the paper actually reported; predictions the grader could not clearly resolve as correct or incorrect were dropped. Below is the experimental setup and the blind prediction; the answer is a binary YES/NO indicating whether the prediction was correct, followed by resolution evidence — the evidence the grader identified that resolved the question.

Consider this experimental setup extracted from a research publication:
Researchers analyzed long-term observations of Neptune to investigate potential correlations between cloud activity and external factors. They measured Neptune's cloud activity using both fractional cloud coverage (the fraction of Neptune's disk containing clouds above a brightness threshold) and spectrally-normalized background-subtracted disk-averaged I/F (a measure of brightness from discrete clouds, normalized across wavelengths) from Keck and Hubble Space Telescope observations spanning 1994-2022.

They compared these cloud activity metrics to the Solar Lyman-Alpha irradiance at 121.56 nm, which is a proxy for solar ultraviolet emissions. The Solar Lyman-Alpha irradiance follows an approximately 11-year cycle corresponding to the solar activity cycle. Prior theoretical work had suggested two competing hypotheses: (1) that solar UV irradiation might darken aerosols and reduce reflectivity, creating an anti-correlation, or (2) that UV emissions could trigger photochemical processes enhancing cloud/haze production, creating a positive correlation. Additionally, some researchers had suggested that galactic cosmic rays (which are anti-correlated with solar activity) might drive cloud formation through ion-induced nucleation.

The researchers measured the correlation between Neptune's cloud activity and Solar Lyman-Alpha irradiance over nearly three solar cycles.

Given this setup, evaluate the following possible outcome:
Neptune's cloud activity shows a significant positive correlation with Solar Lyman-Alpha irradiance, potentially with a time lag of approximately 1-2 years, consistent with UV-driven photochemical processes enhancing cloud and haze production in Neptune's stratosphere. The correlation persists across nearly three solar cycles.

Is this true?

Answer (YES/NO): NO